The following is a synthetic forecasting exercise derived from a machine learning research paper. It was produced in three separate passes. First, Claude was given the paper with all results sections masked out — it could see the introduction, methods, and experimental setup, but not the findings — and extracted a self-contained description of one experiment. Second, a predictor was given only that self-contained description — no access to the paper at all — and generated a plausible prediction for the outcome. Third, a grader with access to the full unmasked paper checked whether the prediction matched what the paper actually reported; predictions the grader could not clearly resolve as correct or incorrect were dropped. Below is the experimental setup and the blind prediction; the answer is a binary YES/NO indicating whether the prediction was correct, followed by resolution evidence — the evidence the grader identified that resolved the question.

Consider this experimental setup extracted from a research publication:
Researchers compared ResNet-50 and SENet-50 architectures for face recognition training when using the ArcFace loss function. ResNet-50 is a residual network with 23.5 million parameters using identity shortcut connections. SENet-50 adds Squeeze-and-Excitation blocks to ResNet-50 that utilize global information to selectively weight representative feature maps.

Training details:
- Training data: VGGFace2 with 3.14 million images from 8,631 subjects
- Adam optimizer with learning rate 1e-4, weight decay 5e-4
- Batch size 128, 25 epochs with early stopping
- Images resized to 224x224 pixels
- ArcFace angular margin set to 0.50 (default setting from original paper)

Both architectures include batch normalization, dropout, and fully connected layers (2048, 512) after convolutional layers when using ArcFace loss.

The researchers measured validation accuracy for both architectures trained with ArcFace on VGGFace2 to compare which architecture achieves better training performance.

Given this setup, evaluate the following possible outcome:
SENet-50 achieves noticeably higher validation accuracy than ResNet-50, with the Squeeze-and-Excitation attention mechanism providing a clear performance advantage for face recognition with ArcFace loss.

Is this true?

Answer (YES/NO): NO